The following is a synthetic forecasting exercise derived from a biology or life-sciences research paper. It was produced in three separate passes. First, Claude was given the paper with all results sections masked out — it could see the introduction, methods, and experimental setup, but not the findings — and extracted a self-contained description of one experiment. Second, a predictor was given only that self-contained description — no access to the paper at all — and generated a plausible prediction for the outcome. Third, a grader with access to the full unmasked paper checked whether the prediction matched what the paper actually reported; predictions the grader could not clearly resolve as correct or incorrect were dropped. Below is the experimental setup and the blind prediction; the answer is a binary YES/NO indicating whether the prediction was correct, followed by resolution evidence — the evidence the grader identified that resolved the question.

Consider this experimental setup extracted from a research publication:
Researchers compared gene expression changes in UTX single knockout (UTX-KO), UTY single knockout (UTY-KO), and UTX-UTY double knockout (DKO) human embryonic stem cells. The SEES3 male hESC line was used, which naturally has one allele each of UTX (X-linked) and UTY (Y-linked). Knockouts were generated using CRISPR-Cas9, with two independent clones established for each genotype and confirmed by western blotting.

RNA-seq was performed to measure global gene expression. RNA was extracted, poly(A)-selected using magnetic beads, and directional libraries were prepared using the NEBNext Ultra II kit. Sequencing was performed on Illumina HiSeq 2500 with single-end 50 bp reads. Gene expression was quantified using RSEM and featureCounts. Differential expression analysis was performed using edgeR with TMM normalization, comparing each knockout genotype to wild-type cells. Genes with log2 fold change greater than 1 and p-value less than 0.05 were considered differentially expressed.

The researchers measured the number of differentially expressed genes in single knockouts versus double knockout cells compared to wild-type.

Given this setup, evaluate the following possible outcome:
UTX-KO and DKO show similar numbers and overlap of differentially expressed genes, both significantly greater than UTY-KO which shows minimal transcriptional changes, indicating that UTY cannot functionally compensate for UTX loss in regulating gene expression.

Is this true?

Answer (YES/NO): NO